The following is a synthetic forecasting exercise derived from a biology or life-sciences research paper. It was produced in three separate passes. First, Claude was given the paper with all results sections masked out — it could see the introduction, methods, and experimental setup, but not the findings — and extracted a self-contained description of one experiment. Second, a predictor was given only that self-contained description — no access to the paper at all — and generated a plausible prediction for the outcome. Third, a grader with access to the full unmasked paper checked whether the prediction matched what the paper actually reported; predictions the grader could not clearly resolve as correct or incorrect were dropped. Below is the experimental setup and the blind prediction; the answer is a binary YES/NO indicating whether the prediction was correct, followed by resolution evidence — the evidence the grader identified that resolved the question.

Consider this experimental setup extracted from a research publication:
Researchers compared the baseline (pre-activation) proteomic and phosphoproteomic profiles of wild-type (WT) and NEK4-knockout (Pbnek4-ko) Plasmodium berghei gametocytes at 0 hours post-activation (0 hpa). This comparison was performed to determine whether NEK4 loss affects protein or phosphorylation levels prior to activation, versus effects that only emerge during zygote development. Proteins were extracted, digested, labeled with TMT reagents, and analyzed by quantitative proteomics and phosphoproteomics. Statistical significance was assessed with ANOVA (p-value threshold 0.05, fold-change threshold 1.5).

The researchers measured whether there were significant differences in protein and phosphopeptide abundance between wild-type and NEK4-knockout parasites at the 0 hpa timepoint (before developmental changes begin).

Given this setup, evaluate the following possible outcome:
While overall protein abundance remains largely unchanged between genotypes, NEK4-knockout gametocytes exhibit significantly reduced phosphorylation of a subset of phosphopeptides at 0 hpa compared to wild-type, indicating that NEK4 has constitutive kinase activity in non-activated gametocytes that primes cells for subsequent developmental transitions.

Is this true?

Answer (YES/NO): NO